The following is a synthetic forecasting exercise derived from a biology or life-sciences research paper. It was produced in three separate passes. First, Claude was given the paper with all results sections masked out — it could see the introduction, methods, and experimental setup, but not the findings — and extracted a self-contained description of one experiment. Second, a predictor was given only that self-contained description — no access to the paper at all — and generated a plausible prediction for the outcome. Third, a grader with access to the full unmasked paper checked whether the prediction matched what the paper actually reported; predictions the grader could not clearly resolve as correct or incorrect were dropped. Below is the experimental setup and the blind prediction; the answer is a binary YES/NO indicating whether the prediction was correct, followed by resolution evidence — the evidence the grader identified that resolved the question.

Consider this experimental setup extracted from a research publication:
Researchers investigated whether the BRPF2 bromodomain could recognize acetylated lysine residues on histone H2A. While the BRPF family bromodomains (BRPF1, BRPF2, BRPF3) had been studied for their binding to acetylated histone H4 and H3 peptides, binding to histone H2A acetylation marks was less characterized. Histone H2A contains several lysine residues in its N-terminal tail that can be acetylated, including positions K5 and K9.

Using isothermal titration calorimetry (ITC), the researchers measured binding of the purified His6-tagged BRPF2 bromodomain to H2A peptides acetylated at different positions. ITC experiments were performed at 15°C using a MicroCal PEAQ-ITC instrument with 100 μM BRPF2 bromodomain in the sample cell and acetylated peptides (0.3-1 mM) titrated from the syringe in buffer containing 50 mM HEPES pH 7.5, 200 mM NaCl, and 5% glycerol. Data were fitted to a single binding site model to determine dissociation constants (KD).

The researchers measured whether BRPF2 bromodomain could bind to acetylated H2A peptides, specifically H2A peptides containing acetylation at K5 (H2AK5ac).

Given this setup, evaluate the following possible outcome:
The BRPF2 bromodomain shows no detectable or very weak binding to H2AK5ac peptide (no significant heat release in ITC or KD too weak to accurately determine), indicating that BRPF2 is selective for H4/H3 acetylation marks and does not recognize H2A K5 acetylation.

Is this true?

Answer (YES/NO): NO